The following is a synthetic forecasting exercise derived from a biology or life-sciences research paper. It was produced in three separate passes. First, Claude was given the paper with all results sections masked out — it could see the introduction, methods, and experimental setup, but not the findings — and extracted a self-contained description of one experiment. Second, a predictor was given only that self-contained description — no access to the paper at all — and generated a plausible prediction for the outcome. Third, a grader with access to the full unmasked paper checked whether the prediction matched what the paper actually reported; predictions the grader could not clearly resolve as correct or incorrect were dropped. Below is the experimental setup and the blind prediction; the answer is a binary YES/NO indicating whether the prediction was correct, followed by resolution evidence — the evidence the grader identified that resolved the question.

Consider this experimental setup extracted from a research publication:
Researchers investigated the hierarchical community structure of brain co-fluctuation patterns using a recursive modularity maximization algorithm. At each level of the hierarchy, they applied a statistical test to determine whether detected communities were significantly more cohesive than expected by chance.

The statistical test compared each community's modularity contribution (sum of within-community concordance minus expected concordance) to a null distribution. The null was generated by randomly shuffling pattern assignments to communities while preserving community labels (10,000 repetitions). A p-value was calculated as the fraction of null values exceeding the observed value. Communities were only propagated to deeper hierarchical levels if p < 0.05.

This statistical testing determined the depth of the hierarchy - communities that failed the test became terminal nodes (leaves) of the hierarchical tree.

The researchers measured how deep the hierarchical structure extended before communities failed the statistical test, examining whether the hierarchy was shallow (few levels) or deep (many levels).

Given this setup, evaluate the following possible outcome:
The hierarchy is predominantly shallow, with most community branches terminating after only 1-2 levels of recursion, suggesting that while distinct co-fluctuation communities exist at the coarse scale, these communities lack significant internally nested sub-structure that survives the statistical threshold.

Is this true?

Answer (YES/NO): NO